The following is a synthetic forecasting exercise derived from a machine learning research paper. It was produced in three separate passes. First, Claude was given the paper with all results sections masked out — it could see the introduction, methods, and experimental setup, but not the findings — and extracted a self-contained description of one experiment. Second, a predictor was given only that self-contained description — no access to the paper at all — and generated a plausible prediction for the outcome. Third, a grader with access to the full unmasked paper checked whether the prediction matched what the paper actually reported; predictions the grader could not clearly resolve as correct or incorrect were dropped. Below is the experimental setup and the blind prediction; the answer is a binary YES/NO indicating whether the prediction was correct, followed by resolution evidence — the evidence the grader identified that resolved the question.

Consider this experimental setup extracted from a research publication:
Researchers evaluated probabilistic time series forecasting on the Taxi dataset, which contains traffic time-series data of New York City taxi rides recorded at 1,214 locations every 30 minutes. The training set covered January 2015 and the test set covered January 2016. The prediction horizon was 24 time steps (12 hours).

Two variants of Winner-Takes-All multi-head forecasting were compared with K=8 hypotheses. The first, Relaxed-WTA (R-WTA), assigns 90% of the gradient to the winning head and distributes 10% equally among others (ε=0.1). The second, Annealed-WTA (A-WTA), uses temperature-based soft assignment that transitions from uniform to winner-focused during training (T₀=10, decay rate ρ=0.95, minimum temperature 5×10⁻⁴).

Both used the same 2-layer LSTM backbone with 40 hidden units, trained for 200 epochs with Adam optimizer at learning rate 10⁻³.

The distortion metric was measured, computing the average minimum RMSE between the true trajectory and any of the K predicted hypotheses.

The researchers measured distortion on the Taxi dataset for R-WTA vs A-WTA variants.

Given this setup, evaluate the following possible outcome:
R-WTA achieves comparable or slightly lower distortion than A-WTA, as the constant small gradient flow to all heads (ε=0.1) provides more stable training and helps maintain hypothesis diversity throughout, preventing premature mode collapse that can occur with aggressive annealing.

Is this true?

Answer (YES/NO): NO